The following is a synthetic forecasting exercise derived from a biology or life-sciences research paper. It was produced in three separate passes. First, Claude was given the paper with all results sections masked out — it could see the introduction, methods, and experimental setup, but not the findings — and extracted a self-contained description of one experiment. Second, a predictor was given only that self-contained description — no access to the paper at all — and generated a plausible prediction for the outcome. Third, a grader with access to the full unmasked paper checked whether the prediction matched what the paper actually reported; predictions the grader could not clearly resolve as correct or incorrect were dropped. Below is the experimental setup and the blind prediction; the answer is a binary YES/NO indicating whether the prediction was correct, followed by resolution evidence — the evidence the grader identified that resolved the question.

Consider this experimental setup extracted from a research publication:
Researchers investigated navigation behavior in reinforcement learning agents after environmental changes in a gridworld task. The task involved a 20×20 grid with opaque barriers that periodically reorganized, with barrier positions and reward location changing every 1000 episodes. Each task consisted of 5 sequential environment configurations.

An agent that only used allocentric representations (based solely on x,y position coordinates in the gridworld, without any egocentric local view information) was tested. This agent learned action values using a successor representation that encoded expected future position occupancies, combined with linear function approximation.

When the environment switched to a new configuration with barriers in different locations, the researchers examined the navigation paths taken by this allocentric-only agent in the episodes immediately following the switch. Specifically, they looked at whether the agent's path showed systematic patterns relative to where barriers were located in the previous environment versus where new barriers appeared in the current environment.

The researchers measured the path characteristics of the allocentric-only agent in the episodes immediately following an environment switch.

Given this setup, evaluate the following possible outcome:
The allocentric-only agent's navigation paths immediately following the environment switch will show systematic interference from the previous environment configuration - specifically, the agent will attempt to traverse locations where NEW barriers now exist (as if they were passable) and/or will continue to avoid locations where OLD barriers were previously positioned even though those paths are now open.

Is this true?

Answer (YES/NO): YES